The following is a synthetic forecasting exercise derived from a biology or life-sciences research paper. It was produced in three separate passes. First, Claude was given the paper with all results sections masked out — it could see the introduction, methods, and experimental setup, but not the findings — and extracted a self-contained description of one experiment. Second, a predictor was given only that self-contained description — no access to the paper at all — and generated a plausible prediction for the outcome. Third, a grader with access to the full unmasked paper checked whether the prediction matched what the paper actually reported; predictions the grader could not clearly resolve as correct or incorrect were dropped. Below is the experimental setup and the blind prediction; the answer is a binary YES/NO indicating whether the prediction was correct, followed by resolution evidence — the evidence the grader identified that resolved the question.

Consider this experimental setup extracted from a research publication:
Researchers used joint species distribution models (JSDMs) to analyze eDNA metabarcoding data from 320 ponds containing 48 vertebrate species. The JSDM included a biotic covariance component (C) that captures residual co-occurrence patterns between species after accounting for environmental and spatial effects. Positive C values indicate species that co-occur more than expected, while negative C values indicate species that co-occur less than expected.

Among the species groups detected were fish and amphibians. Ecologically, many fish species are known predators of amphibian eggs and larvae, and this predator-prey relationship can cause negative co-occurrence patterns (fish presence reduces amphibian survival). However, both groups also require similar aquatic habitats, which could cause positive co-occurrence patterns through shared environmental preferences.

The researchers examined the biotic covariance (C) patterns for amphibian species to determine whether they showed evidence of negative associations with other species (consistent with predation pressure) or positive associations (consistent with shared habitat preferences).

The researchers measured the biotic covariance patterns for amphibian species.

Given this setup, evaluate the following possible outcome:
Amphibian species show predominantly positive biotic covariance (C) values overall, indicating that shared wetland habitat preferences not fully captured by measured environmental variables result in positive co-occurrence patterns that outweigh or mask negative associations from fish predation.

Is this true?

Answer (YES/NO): NO